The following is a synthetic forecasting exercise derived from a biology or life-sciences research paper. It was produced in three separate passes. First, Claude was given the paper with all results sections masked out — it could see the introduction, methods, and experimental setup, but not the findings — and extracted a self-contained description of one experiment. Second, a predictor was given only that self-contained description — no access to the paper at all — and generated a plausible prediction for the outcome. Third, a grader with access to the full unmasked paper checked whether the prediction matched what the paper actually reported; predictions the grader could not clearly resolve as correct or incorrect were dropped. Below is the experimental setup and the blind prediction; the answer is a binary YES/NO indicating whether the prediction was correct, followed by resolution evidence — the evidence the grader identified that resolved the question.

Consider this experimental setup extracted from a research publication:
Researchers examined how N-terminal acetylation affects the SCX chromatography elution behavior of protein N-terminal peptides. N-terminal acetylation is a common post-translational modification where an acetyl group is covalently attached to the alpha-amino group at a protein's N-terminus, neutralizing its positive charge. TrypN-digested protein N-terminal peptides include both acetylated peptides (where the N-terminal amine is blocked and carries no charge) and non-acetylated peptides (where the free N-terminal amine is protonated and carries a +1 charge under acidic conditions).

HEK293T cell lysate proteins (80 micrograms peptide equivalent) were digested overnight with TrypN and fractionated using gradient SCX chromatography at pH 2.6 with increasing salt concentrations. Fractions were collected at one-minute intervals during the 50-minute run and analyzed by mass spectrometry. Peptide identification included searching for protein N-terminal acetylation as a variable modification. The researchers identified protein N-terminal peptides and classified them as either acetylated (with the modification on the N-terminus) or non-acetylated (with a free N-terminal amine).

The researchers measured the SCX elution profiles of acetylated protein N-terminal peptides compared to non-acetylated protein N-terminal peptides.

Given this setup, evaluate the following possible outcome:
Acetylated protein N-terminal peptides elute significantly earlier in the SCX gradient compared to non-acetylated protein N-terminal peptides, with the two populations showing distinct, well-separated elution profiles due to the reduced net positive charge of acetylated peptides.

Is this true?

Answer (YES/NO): NO